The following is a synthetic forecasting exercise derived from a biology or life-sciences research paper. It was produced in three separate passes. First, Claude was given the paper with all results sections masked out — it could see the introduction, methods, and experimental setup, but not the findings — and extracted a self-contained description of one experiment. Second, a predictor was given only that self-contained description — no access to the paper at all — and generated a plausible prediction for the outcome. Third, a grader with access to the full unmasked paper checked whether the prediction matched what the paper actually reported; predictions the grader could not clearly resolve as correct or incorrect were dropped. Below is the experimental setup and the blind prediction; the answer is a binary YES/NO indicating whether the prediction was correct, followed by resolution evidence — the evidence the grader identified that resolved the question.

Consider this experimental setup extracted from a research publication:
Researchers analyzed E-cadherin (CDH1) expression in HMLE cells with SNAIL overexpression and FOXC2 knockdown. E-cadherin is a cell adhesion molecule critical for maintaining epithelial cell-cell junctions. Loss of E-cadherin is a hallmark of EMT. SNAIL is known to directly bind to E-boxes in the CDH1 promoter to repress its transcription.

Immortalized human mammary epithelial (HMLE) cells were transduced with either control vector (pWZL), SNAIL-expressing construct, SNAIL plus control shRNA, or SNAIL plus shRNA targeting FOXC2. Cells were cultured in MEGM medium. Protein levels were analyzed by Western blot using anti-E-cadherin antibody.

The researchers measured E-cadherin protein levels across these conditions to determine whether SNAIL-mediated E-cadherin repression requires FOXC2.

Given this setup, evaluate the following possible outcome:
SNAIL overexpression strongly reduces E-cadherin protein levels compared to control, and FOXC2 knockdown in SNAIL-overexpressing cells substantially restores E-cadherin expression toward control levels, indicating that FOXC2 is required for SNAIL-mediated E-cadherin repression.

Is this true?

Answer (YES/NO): YES